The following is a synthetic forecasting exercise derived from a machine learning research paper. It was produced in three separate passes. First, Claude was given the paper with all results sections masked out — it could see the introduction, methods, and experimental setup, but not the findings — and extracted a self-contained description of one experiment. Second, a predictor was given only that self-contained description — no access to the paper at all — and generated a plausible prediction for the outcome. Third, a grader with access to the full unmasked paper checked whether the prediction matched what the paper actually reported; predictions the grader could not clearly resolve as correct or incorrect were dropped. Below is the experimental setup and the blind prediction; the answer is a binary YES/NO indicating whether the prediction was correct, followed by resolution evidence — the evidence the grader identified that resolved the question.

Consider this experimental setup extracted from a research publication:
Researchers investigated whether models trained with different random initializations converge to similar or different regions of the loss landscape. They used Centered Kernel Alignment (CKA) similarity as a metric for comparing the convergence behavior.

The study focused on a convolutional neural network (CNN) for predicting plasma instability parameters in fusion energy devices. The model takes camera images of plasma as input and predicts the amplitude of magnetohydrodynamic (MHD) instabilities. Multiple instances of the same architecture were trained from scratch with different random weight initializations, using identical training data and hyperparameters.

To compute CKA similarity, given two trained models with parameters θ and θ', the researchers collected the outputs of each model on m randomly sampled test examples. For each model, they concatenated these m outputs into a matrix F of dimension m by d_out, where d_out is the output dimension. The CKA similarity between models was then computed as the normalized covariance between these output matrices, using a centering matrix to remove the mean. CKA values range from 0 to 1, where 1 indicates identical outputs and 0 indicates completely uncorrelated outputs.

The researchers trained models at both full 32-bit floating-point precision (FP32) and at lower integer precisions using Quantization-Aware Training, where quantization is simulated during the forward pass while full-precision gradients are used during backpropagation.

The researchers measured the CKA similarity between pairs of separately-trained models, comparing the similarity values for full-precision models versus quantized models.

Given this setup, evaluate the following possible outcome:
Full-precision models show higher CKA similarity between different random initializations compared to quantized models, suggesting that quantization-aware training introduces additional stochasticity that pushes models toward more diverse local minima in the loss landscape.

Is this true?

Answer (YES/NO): NO